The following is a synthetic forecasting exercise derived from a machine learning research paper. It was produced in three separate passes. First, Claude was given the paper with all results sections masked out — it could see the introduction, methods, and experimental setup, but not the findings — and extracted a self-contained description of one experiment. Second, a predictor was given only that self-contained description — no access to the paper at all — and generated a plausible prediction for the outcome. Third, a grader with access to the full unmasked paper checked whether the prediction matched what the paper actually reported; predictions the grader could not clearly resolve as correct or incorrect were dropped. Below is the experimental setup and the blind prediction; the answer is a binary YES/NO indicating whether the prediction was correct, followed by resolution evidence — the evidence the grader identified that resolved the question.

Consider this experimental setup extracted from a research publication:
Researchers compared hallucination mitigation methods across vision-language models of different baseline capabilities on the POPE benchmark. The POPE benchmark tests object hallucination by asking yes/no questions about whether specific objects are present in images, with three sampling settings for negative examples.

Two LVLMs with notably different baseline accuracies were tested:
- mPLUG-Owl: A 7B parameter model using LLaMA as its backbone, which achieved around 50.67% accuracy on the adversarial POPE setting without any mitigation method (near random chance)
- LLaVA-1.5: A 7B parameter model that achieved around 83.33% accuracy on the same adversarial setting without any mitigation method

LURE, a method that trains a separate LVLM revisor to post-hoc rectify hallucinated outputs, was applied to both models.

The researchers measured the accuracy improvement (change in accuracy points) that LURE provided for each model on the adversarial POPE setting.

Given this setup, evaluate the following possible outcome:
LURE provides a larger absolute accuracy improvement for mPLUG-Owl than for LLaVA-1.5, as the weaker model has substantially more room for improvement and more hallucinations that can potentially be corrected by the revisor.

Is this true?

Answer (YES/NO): YES